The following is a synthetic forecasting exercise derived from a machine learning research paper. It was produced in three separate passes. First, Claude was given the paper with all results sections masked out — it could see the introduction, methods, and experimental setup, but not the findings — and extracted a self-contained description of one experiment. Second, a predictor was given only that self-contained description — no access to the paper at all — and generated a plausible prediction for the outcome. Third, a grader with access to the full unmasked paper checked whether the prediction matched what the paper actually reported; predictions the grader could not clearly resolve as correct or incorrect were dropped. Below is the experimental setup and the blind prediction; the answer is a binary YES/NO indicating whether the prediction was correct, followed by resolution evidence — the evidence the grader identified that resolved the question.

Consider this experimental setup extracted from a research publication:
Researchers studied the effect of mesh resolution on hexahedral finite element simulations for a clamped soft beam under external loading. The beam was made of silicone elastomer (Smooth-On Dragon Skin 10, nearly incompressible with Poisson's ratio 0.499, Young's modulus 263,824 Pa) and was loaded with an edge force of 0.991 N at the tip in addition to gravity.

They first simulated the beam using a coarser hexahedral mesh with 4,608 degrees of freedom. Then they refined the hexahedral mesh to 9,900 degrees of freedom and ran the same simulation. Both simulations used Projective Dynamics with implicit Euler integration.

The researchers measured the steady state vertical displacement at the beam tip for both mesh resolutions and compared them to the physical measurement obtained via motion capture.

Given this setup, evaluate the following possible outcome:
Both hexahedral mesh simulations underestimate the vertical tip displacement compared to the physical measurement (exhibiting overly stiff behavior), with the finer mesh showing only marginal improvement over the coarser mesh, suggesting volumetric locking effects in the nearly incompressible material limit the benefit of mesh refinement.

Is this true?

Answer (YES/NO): NO